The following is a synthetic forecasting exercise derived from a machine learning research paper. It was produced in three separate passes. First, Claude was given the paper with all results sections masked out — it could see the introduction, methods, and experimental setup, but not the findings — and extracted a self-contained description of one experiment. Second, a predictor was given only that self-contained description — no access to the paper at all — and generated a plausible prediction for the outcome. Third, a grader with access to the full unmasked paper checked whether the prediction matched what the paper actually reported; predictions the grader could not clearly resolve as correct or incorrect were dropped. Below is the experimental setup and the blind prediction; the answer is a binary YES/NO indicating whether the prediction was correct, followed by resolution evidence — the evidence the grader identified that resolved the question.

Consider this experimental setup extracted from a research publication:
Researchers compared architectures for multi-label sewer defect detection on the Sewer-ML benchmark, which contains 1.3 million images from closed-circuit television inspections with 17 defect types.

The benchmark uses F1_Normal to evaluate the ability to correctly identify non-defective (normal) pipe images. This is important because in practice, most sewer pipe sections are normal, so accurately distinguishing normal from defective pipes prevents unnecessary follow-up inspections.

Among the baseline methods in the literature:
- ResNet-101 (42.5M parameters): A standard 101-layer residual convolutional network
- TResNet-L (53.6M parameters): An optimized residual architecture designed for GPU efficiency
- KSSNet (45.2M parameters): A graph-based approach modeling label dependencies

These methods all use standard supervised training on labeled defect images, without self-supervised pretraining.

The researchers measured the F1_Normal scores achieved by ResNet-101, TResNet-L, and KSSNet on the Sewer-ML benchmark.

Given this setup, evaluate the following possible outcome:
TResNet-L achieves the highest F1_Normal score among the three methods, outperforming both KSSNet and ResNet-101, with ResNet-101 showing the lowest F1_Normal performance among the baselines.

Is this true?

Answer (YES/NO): YES